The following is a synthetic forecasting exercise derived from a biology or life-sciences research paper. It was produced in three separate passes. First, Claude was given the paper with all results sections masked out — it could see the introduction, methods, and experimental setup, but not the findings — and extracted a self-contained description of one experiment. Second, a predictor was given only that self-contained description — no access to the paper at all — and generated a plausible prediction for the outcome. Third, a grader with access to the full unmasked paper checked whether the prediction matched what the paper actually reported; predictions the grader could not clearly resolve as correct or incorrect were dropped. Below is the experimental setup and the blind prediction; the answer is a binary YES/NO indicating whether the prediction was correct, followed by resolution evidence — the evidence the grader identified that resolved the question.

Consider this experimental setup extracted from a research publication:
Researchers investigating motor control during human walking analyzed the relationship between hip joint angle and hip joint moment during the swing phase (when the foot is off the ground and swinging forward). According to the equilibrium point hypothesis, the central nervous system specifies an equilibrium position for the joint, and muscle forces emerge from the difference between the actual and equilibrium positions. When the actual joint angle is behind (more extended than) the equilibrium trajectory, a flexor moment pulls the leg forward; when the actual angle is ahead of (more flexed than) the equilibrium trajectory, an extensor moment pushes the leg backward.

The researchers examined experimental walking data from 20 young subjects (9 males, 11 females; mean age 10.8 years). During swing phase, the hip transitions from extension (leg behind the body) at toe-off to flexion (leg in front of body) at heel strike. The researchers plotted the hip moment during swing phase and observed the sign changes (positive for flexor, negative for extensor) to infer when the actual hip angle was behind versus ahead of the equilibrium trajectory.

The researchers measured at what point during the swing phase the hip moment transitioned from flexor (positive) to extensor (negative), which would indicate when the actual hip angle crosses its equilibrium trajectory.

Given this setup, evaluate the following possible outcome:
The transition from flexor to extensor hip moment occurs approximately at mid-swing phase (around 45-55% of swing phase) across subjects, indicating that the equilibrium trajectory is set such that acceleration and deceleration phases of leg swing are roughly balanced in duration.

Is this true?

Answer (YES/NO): YES